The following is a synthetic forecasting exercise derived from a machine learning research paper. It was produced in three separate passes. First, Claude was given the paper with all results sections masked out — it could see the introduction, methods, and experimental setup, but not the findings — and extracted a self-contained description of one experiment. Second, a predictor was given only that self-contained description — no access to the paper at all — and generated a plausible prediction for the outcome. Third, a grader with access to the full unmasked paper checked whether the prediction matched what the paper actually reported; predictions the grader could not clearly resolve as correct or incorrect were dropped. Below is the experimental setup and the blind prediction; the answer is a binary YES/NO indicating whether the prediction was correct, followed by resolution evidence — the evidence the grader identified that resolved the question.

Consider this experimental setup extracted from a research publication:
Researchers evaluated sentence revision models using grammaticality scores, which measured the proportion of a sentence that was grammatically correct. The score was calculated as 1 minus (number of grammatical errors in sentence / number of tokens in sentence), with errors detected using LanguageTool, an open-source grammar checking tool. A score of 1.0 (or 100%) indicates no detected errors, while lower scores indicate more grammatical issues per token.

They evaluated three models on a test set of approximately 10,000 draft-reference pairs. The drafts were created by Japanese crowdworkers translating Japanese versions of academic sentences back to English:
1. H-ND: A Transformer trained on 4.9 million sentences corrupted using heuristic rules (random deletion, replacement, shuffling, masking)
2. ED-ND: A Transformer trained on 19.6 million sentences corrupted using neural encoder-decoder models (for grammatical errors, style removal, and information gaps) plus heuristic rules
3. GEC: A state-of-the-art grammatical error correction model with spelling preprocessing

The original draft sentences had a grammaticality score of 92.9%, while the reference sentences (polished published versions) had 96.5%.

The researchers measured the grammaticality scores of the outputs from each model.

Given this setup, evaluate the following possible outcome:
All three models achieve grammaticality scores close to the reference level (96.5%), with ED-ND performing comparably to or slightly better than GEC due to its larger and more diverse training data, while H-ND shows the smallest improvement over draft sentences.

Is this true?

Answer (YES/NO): NO